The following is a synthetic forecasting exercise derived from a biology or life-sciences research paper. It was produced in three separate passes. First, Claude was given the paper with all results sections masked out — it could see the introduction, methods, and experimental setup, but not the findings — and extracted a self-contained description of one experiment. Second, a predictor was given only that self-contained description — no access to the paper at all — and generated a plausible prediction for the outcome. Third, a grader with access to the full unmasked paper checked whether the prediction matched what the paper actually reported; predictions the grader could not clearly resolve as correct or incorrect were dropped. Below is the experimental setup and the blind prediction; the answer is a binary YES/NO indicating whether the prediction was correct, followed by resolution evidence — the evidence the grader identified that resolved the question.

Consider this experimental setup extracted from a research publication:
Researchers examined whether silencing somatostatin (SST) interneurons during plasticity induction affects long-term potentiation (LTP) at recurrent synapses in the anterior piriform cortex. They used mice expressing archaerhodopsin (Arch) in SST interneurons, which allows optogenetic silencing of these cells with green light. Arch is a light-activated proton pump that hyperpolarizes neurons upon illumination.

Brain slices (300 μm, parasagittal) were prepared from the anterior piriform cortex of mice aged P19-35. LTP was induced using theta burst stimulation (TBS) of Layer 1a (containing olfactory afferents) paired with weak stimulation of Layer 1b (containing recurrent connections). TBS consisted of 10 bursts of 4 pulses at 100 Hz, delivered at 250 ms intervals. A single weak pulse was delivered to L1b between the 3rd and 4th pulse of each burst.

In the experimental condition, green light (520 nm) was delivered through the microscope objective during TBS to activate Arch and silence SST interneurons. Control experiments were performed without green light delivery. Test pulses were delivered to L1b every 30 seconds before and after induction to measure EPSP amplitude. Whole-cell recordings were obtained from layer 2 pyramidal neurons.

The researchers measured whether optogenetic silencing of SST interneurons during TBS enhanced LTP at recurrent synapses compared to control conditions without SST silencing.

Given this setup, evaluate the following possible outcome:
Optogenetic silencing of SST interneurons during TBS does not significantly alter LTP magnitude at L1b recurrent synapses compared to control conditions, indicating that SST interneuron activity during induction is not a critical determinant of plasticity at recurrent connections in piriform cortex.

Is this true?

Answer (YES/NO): NO